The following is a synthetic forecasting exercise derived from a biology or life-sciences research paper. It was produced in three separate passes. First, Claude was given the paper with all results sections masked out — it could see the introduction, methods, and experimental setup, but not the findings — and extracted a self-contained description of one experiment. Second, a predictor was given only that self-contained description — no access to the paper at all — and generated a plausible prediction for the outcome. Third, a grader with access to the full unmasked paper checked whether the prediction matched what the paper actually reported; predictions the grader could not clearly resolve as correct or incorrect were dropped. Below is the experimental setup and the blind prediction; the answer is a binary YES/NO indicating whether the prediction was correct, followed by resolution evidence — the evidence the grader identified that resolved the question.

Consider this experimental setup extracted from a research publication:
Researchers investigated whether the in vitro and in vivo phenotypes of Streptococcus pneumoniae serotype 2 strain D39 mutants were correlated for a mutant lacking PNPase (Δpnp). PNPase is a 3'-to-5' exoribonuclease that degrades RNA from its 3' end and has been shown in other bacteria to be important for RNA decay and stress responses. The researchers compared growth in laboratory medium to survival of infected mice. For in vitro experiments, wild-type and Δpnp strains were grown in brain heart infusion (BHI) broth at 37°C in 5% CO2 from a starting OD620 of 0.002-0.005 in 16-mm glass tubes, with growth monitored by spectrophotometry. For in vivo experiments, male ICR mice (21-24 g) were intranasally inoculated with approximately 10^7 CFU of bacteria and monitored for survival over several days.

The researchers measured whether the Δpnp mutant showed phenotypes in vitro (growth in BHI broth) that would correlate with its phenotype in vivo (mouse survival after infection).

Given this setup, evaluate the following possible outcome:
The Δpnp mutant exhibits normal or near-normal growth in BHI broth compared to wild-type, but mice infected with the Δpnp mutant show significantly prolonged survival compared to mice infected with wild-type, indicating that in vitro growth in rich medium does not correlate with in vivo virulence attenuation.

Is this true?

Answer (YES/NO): YES